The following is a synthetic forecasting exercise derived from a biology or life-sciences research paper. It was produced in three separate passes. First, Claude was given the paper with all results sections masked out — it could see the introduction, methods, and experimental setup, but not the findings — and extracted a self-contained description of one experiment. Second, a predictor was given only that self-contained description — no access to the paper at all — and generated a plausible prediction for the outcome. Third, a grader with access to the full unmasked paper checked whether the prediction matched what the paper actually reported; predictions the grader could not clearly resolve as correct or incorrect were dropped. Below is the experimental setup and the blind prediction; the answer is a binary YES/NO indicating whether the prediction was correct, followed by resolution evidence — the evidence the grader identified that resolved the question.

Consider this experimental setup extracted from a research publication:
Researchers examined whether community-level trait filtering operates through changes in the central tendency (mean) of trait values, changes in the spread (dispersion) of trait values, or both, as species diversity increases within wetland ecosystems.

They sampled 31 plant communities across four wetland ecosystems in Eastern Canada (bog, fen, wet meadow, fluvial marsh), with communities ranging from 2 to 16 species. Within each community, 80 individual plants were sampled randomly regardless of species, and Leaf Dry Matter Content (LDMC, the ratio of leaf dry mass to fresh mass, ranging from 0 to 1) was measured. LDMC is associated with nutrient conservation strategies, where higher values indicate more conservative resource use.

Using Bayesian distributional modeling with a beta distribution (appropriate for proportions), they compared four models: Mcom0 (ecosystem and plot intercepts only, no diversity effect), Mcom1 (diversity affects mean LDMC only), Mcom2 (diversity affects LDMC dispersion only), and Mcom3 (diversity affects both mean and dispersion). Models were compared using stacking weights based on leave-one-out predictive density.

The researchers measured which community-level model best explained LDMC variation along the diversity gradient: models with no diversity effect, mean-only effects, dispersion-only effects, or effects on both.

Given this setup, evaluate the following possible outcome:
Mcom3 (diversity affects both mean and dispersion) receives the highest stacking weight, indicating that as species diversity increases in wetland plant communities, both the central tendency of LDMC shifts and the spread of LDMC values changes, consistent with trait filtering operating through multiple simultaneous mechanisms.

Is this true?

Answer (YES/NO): YES